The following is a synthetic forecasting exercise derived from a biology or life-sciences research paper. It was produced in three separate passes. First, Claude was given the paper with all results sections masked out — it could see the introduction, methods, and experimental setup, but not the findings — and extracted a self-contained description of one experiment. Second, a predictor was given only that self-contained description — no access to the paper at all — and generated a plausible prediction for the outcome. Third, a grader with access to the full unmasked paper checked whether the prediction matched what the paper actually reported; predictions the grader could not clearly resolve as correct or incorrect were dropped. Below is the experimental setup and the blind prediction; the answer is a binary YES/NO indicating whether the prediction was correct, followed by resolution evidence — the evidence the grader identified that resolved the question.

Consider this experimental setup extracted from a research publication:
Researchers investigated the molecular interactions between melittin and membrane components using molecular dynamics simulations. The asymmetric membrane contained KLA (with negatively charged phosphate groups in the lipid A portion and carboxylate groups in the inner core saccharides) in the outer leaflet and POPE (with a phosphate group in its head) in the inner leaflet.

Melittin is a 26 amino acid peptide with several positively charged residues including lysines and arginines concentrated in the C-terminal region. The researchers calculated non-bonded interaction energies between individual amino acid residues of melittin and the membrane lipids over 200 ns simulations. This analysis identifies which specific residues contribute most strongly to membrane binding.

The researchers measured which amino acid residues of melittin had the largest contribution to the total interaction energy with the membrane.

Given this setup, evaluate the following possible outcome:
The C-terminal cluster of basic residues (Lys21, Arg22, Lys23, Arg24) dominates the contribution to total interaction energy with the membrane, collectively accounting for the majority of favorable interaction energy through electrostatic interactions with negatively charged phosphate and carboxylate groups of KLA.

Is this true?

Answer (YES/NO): YES